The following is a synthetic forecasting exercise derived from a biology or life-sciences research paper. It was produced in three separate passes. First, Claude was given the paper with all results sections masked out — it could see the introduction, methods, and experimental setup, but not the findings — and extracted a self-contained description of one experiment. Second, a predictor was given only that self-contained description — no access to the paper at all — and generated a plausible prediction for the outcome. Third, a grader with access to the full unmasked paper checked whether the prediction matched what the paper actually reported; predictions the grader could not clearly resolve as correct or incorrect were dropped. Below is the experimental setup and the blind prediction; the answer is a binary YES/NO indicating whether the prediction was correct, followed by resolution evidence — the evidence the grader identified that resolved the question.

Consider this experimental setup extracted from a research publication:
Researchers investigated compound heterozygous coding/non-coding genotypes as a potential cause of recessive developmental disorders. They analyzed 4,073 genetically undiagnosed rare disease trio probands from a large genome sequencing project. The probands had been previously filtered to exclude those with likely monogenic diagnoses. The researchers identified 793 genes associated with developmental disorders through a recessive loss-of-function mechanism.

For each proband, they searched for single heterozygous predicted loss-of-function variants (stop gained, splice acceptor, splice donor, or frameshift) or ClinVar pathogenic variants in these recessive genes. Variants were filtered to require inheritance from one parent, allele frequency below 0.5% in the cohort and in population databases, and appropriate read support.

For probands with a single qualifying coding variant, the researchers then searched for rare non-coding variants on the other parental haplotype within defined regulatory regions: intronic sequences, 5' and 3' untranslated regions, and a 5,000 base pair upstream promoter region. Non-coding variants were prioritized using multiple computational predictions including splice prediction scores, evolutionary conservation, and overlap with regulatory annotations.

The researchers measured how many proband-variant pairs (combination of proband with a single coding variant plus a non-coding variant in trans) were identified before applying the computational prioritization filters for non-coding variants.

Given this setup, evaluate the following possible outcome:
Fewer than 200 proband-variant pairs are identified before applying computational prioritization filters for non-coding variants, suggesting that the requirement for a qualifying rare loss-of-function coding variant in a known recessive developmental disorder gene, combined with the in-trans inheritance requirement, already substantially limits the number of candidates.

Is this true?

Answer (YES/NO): NO